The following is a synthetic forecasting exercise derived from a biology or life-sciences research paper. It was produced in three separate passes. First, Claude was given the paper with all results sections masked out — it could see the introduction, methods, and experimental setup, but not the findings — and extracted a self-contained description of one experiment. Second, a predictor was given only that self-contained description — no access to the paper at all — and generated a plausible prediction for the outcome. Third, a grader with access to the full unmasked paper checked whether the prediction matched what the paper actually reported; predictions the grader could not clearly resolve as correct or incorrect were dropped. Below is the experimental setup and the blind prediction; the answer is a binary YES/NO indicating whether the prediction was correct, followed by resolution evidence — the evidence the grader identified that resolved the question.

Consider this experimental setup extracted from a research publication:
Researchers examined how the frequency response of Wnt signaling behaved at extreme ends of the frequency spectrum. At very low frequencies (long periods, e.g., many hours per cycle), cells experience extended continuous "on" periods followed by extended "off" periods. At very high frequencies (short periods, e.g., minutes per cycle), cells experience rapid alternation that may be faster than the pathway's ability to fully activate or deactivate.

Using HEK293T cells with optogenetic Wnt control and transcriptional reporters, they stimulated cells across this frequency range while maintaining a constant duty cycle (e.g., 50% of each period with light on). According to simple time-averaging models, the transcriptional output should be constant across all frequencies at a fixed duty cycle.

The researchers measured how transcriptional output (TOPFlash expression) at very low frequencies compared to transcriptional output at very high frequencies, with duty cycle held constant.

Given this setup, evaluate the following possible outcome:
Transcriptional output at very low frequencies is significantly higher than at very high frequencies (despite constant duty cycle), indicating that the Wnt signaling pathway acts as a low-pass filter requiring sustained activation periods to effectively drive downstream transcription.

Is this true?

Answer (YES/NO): NO